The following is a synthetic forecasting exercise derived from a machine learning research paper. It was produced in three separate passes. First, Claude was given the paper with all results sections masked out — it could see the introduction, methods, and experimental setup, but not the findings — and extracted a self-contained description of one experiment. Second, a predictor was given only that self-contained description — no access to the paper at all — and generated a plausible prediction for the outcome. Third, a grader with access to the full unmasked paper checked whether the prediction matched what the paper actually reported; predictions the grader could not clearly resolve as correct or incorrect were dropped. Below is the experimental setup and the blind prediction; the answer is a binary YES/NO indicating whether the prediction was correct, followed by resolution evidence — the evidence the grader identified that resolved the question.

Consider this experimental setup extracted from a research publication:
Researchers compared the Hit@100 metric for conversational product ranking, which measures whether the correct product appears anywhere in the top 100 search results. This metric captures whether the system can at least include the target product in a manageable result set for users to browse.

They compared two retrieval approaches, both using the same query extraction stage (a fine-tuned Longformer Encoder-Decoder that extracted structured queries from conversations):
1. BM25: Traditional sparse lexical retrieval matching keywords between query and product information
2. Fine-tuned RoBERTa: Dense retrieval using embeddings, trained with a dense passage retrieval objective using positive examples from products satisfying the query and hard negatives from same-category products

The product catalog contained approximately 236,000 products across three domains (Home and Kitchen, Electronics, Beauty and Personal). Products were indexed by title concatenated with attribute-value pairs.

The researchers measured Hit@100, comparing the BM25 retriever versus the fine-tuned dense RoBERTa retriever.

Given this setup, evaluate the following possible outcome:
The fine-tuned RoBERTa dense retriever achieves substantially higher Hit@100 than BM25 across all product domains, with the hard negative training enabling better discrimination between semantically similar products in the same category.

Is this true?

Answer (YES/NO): NO